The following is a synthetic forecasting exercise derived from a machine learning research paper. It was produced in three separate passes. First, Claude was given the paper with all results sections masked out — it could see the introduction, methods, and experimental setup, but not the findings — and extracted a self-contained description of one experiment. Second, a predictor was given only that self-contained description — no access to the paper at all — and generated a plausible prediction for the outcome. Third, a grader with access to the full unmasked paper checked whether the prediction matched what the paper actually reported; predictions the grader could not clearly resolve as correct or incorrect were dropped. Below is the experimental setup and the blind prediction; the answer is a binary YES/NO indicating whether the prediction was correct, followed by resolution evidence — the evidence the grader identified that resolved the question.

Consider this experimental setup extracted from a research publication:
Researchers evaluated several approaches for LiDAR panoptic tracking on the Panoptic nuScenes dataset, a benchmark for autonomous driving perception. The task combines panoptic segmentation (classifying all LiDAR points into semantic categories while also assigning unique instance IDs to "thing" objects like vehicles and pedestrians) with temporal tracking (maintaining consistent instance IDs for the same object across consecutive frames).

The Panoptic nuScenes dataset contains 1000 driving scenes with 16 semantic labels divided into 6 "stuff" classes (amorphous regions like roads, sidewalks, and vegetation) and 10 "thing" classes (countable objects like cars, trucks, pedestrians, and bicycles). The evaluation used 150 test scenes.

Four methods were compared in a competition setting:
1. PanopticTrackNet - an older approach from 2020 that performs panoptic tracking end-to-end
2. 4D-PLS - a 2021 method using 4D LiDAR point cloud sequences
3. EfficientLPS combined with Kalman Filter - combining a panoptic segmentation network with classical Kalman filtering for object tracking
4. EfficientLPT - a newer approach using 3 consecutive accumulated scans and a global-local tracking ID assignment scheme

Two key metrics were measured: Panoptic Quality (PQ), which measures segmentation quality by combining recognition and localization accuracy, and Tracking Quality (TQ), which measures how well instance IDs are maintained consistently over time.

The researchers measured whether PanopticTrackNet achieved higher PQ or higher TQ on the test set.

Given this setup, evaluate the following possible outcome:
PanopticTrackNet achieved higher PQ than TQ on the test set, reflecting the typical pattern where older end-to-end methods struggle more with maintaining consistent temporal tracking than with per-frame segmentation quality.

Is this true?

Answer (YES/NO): YES